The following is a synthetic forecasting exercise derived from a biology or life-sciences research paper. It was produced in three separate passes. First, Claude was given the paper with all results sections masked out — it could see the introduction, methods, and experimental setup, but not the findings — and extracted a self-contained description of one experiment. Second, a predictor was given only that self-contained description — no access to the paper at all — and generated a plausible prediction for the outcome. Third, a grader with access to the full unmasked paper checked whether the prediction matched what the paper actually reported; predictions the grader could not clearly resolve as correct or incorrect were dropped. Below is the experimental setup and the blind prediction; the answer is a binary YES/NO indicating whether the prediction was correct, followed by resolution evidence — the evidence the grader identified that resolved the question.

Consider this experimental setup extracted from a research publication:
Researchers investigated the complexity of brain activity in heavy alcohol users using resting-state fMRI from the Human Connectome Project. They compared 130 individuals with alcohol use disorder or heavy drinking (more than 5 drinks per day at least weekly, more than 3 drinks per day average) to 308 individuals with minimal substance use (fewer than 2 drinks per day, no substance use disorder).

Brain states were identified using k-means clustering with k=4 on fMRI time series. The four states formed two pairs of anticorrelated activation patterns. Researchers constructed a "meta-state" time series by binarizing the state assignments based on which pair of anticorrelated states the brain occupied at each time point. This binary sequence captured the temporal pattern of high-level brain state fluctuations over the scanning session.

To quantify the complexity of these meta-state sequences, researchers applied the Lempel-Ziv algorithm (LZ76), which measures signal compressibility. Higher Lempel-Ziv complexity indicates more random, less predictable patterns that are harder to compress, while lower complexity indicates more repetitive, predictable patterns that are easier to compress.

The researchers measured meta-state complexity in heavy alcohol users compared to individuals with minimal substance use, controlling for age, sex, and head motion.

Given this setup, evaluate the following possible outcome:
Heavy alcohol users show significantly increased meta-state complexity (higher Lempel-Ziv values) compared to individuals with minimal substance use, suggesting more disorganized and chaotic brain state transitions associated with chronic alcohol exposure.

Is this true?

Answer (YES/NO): NO